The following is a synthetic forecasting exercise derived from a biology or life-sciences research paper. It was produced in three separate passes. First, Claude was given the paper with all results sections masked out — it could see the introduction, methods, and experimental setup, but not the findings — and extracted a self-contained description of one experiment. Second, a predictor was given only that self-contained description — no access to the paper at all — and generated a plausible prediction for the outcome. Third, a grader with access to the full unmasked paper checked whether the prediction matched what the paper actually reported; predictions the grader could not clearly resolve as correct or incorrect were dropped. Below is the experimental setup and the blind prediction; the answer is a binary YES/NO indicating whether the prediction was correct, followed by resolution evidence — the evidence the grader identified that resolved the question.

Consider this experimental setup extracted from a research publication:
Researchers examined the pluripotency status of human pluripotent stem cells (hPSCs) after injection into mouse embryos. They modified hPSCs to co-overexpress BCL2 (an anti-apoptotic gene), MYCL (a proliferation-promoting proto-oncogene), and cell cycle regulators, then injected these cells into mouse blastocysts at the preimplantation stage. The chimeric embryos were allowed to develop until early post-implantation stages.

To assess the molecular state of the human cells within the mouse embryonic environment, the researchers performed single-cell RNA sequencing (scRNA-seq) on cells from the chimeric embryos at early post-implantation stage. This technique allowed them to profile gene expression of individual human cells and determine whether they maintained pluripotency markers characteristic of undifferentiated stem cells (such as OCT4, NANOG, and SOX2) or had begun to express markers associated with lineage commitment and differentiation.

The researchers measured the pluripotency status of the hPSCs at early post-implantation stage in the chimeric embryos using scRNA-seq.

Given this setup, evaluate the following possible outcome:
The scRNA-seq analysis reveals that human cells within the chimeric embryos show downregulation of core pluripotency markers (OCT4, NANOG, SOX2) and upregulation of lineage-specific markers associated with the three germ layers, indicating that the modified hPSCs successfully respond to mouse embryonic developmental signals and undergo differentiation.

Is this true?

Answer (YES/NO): YES